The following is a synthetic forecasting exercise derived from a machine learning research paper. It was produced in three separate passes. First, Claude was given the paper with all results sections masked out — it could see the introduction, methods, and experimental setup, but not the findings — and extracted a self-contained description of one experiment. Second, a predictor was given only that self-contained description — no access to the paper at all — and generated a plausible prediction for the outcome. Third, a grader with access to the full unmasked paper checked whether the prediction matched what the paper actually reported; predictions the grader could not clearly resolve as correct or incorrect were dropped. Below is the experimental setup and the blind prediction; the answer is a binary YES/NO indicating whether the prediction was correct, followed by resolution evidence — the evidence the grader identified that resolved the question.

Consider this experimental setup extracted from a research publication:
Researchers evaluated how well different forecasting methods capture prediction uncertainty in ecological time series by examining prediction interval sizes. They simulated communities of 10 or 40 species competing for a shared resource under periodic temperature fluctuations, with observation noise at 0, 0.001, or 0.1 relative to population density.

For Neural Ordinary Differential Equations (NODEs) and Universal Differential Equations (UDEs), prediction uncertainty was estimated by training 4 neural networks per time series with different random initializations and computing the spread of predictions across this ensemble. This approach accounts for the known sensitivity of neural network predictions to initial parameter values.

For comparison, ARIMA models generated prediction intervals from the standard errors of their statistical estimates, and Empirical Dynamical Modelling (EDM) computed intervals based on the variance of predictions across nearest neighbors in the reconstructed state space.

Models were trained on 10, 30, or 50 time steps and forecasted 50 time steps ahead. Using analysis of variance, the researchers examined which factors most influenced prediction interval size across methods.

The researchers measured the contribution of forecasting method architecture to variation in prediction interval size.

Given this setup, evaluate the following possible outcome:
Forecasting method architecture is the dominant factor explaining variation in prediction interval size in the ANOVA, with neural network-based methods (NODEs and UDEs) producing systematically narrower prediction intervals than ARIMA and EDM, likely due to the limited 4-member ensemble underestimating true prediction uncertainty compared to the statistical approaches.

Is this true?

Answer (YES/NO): NO